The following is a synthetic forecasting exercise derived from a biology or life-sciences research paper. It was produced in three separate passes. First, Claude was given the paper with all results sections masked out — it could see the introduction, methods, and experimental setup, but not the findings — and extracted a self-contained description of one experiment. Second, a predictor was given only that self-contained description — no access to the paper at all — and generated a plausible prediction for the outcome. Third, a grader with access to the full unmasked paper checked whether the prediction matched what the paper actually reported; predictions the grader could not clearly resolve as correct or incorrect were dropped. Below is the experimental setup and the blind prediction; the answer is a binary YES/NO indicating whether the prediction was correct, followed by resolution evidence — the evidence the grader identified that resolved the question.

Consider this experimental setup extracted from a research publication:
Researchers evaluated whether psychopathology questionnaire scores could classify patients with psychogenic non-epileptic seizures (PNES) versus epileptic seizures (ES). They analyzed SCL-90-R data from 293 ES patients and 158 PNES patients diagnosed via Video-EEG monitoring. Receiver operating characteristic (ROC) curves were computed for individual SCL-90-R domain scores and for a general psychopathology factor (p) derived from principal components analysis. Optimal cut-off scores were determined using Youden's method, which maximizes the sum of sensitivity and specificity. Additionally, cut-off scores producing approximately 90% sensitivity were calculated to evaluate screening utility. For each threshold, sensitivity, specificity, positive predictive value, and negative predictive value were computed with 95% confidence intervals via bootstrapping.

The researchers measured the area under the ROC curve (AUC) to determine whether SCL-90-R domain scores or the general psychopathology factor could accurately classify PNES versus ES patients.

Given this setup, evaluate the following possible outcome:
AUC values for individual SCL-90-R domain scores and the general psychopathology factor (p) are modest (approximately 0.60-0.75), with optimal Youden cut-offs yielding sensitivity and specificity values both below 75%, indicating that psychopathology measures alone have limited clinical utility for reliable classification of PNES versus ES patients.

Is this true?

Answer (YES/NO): NO